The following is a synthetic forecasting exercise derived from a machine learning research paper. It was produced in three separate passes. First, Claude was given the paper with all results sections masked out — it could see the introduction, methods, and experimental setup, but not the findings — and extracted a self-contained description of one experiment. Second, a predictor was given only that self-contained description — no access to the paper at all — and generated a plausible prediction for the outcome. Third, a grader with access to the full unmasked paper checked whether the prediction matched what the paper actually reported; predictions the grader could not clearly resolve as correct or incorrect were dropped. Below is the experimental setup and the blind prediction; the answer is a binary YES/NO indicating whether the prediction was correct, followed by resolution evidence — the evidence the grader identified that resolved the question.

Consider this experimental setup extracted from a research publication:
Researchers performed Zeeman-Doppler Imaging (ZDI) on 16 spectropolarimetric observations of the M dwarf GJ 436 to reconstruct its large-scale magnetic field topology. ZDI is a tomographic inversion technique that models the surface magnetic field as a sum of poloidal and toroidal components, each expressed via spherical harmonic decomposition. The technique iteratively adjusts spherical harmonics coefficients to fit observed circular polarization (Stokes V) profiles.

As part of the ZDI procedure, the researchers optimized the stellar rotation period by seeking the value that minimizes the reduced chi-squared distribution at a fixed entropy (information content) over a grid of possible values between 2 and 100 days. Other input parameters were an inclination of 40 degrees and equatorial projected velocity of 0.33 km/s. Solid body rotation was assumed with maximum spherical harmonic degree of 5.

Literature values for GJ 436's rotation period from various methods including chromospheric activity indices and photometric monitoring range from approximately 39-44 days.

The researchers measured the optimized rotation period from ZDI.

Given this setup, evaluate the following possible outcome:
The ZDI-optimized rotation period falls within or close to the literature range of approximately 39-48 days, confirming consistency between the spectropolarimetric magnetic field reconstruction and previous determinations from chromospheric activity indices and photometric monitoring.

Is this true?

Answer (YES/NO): YES